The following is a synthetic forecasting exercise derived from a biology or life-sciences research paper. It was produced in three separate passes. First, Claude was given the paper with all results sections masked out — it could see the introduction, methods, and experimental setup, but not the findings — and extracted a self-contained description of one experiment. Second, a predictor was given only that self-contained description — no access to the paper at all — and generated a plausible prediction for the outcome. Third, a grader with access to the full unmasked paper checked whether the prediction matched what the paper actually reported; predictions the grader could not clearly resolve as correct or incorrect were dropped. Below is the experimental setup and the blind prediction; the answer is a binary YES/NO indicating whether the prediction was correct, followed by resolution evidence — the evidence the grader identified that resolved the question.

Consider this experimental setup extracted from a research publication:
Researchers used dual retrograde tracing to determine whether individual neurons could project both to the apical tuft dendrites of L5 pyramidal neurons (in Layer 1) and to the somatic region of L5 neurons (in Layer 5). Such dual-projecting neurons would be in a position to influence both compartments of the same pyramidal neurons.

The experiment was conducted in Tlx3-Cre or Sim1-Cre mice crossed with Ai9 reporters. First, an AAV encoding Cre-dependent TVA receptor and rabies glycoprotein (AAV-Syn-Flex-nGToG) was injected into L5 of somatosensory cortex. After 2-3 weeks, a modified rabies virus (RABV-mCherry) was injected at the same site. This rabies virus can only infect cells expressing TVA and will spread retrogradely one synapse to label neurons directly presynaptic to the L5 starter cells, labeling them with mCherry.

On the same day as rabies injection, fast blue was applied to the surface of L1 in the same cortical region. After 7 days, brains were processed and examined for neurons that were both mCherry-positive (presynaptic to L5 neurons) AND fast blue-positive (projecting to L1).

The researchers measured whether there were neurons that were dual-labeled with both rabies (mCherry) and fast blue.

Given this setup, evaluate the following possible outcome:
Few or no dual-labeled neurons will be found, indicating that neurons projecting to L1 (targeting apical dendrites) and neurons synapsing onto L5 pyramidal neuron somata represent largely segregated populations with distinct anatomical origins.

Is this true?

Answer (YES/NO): NO